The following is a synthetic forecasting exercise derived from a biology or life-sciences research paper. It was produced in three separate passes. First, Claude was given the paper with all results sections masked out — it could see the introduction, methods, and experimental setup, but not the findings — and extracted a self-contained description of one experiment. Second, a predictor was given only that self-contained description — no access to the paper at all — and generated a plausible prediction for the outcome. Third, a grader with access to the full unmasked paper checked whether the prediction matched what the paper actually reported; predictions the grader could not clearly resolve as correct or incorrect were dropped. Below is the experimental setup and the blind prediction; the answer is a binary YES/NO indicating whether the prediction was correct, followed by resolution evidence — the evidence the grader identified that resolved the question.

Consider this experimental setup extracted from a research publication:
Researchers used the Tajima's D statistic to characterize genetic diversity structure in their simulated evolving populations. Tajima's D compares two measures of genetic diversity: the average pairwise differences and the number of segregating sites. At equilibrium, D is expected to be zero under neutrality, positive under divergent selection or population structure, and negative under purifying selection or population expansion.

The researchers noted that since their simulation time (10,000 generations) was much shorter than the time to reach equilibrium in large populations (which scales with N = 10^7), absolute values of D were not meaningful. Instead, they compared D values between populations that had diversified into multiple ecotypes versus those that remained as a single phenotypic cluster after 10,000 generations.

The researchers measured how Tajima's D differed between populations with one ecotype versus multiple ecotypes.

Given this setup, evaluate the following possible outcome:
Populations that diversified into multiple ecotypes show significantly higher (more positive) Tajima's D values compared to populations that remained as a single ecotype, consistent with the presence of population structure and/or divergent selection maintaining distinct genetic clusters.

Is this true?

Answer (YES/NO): YES